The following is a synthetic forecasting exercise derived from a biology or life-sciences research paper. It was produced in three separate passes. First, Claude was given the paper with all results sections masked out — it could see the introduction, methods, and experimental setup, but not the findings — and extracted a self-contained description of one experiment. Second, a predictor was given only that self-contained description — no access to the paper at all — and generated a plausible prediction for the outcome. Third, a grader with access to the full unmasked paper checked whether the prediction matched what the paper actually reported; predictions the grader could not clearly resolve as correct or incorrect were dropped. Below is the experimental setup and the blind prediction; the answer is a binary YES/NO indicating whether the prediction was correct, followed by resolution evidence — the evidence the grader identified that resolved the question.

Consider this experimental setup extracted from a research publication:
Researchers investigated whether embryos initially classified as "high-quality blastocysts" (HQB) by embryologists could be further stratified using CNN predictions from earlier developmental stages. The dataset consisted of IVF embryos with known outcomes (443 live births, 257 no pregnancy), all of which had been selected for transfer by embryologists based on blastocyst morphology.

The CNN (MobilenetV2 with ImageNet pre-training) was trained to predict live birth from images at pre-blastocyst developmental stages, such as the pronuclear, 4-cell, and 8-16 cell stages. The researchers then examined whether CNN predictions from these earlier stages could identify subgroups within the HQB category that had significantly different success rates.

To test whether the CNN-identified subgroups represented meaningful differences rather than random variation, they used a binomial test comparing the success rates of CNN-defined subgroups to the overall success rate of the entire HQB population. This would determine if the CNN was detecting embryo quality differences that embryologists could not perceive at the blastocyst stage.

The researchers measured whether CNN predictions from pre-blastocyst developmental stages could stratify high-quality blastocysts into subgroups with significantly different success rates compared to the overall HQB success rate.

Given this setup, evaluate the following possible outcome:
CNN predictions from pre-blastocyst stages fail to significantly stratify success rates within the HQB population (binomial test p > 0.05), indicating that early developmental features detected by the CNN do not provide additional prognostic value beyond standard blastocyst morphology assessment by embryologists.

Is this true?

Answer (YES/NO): NO